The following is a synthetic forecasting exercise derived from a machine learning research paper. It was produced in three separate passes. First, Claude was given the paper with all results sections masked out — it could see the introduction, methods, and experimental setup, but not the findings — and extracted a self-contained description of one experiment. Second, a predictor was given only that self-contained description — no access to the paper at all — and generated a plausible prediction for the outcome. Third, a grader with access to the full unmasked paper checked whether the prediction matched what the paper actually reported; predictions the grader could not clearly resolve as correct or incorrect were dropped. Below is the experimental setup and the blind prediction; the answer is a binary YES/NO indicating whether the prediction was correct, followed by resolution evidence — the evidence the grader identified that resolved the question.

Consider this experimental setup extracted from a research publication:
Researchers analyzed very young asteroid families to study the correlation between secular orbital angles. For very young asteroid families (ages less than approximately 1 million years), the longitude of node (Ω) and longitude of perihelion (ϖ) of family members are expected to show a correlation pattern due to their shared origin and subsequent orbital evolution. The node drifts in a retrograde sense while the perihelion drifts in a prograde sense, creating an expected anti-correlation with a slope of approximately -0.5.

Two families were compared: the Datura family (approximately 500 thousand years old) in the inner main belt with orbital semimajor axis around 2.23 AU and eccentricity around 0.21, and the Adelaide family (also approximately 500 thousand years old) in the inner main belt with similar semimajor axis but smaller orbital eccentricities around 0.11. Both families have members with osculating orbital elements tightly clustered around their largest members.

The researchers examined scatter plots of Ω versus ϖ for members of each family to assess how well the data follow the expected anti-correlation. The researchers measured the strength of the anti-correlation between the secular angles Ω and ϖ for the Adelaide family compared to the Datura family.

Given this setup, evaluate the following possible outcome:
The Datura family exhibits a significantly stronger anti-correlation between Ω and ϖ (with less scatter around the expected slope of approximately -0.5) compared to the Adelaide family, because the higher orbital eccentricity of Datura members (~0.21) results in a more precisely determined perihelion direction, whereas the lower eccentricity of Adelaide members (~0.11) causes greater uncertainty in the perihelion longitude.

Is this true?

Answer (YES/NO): NO